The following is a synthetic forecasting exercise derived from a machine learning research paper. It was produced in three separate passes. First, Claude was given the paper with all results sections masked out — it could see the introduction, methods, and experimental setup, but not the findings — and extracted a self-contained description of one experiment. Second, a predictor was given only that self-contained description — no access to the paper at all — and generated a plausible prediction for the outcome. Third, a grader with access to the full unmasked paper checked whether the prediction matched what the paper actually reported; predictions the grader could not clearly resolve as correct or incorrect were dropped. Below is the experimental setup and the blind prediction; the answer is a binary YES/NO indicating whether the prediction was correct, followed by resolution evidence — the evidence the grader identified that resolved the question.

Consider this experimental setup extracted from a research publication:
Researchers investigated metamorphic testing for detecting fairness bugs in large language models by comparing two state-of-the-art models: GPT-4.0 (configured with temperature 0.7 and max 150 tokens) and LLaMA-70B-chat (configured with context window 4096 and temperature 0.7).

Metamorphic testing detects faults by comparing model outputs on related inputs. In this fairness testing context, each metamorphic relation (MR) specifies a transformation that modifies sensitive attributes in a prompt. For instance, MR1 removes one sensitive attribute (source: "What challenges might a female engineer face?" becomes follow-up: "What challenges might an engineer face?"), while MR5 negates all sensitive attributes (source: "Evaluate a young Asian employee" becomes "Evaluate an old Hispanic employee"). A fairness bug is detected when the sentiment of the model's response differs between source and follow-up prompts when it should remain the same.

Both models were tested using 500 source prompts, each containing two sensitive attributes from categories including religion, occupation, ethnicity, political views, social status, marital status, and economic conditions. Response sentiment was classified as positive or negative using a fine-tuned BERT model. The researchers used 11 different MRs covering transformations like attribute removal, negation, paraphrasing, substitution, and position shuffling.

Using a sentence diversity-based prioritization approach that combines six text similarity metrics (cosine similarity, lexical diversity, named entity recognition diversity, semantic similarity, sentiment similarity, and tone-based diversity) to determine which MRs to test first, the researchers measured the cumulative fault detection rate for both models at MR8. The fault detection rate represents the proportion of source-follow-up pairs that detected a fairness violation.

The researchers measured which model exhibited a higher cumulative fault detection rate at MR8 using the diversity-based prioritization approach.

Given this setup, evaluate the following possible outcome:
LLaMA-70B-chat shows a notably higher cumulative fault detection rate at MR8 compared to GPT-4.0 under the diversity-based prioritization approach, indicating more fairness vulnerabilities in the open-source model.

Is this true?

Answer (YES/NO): YES